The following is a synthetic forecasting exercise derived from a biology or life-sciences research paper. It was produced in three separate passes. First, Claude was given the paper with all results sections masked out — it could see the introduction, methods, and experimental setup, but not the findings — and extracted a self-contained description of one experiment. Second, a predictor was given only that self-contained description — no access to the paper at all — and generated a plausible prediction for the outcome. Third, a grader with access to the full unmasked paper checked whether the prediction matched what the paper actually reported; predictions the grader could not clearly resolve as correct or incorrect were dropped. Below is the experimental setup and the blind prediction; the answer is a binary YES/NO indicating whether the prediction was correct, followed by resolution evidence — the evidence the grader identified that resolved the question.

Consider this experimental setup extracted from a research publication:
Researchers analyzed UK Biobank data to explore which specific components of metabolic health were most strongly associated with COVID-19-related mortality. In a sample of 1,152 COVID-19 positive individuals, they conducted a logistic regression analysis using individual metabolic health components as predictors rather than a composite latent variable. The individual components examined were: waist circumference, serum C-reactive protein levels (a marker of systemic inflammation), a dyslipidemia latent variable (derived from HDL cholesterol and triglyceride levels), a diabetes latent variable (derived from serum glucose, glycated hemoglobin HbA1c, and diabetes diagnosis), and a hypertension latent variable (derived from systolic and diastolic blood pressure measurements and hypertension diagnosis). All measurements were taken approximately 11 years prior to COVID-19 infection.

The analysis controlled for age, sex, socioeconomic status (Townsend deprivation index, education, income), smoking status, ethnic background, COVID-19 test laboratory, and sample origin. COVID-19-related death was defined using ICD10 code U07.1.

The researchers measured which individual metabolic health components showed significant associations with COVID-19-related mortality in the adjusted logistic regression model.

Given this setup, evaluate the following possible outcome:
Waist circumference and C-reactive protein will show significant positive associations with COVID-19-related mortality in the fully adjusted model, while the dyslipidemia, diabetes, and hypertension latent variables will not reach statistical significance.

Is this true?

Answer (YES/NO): NO